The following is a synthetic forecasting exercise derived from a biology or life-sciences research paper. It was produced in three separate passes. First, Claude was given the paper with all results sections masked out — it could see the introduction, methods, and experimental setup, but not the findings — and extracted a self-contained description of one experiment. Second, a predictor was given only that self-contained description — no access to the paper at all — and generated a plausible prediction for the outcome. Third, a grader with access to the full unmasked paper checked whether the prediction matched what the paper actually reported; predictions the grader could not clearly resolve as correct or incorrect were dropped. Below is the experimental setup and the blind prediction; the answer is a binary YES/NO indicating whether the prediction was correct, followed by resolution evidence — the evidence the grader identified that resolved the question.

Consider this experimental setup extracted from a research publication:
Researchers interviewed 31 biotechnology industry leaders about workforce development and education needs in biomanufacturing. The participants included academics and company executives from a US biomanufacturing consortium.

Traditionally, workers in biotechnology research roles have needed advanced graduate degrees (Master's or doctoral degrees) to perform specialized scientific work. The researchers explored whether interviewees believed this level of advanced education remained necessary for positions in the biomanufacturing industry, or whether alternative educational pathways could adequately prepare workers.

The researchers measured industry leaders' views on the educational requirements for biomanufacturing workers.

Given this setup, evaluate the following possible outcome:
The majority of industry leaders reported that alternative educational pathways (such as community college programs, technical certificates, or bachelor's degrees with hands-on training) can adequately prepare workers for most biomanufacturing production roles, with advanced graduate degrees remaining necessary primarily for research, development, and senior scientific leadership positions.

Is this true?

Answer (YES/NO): NO